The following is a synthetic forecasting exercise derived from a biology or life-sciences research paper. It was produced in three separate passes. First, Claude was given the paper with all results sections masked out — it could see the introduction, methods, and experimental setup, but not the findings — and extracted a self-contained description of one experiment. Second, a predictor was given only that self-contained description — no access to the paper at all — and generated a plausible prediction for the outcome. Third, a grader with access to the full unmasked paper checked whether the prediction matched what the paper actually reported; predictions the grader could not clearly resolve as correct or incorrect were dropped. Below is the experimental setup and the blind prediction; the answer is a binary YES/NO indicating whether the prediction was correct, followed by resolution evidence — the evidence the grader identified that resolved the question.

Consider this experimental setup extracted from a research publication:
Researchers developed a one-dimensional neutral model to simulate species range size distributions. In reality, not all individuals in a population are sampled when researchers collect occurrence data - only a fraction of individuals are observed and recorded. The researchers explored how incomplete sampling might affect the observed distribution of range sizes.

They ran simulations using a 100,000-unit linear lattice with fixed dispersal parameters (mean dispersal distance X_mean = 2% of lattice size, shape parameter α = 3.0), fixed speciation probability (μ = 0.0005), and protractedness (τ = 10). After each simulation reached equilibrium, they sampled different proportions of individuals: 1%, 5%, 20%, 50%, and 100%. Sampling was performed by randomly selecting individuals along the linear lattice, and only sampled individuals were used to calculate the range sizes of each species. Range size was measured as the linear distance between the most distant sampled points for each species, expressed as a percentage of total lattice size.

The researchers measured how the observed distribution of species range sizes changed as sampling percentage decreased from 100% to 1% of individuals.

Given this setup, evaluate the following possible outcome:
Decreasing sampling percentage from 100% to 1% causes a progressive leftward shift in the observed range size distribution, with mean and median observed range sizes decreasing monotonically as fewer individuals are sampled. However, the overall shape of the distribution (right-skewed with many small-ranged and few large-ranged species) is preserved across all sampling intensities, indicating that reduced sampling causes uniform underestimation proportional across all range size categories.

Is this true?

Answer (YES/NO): NO